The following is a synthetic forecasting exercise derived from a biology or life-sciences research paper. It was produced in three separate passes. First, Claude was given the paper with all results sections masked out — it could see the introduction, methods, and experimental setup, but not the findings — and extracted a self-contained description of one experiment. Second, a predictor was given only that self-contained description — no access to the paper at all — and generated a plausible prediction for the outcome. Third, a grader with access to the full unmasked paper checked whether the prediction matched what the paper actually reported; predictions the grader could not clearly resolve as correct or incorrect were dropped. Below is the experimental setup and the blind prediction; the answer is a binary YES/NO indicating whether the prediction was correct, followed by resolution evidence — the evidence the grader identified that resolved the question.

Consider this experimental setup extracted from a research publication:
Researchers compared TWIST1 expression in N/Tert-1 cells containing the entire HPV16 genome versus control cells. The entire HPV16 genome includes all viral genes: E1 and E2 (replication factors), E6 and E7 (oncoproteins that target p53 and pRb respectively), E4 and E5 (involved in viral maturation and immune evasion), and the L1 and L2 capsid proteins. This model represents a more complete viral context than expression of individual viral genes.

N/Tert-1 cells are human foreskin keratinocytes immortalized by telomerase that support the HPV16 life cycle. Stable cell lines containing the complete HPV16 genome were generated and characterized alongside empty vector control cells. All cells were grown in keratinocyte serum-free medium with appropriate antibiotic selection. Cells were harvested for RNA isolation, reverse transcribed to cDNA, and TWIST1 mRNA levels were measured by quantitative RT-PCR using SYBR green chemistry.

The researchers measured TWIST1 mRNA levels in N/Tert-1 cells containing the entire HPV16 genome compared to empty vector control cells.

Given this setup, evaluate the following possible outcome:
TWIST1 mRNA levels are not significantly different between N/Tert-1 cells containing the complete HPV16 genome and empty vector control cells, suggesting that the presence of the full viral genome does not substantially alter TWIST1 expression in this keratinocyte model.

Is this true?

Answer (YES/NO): NO